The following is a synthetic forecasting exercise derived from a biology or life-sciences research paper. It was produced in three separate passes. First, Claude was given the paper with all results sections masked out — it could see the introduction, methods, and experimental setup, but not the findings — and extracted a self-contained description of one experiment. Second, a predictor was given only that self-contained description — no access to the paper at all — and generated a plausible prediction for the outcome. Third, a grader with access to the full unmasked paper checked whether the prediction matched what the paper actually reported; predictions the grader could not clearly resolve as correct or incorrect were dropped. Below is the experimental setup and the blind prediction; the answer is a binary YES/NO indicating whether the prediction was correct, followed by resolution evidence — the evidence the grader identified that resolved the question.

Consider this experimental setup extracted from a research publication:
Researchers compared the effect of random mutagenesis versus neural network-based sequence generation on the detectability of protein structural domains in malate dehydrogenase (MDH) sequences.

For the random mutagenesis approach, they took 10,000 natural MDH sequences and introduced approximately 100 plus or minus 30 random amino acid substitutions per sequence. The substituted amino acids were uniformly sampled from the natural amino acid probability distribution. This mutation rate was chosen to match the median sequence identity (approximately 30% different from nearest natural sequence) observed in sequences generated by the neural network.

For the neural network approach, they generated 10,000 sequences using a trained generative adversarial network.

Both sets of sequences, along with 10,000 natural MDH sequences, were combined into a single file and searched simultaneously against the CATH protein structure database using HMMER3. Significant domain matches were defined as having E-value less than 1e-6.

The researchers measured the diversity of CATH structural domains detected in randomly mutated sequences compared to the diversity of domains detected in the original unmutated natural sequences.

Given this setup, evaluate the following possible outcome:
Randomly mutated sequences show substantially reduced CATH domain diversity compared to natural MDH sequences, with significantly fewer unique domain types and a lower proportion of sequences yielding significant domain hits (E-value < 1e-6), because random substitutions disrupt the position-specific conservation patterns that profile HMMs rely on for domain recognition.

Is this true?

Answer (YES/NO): YES